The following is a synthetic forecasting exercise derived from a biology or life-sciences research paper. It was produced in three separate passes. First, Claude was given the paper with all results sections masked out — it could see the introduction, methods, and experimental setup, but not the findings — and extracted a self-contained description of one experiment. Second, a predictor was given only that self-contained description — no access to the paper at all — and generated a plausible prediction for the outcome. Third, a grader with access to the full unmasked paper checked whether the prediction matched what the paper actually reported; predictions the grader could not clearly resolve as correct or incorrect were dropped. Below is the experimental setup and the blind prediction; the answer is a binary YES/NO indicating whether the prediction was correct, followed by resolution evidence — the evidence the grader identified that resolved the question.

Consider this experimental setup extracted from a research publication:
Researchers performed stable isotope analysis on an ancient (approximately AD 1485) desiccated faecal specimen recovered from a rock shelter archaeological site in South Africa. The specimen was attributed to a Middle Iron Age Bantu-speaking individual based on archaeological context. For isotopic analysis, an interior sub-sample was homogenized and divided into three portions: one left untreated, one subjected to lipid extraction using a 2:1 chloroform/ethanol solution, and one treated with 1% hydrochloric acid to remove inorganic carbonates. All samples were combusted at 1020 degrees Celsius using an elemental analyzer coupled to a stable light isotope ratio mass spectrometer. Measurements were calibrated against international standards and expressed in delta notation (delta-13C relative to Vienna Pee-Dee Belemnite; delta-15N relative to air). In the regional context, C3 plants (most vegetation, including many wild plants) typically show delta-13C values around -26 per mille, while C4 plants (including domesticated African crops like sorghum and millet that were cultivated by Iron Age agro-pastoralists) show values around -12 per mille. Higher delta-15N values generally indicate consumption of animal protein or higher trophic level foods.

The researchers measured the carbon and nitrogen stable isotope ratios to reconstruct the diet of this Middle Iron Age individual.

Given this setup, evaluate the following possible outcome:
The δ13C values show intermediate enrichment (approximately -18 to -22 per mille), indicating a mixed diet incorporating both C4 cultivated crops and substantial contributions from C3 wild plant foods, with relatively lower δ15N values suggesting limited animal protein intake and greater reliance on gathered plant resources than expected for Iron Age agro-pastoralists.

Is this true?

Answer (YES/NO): NO